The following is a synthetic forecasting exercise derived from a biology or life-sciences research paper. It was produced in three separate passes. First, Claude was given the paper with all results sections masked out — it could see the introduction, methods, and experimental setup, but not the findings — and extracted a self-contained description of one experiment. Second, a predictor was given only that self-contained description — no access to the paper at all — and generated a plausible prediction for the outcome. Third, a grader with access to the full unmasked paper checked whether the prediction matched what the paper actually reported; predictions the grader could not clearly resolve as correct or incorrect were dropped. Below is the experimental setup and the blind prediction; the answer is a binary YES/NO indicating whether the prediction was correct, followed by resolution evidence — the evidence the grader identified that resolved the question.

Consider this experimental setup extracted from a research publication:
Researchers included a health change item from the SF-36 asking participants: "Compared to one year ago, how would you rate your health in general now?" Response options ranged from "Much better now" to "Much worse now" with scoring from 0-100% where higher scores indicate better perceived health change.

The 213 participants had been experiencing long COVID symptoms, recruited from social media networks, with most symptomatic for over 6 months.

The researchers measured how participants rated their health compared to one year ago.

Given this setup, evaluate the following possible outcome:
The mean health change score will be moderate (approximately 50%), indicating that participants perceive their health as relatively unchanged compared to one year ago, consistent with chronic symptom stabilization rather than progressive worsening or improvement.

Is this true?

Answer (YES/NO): NO